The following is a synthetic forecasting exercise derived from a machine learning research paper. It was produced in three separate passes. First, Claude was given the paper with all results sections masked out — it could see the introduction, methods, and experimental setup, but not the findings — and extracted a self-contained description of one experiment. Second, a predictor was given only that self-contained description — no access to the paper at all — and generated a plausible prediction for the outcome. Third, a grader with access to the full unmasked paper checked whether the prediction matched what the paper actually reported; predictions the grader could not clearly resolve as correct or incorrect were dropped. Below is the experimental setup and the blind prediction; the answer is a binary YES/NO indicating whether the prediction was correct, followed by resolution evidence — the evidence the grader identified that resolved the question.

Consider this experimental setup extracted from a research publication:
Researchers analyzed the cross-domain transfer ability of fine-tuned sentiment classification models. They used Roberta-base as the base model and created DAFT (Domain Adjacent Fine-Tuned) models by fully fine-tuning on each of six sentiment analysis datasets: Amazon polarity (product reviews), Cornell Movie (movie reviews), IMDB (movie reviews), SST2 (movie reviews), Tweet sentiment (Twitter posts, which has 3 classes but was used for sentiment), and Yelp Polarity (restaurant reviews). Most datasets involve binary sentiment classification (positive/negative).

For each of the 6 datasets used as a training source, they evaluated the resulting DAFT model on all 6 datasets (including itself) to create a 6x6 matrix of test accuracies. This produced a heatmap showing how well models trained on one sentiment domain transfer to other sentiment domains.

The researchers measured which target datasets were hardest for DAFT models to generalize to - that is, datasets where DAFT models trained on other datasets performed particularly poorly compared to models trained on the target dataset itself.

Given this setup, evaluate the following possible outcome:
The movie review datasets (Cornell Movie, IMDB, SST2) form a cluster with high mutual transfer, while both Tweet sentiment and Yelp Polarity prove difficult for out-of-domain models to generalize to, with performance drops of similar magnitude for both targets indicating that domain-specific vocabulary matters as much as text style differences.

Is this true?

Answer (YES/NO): NO